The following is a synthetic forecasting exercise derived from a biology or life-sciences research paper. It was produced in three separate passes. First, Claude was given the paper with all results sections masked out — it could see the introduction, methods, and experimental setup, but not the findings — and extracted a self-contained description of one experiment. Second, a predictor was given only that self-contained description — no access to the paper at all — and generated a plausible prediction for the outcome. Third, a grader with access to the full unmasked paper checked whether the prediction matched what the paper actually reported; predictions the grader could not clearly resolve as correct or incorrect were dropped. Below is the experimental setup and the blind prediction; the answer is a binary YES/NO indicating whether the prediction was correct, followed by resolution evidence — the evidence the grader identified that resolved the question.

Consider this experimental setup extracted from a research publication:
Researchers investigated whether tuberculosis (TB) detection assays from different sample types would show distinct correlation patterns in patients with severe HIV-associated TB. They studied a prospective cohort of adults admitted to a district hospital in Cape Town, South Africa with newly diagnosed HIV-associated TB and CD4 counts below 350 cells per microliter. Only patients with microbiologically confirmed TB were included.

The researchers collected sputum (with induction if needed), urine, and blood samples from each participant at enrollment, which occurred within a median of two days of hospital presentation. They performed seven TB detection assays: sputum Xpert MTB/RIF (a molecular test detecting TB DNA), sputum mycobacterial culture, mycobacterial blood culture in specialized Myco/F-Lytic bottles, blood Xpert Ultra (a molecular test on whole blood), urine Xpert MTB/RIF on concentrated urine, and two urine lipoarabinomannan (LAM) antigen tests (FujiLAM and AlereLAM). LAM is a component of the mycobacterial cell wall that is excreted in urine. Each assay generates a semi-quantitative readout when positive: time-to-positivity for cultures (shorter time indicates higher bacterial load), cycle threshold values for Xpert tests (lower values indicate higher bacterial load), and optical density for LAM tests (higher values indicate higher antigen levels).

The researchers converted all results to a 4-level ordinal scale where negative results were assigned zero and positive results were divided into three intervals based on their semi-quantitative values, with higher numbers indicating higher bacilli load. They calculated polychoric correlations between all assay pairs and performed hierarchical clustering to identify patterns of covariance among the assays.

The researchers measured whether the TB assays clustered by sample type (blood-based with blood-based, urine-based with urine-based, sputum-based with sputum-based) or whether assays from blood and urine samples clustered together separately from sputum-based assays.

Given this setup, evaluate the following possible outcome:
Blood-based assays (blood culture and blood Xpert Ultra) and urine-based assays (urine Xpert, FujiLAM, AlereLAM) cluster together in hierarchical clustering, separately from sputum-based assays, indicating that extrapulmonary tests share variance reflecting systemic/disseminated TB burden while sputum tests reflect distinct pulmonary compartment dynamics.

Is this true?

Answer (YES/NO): YES